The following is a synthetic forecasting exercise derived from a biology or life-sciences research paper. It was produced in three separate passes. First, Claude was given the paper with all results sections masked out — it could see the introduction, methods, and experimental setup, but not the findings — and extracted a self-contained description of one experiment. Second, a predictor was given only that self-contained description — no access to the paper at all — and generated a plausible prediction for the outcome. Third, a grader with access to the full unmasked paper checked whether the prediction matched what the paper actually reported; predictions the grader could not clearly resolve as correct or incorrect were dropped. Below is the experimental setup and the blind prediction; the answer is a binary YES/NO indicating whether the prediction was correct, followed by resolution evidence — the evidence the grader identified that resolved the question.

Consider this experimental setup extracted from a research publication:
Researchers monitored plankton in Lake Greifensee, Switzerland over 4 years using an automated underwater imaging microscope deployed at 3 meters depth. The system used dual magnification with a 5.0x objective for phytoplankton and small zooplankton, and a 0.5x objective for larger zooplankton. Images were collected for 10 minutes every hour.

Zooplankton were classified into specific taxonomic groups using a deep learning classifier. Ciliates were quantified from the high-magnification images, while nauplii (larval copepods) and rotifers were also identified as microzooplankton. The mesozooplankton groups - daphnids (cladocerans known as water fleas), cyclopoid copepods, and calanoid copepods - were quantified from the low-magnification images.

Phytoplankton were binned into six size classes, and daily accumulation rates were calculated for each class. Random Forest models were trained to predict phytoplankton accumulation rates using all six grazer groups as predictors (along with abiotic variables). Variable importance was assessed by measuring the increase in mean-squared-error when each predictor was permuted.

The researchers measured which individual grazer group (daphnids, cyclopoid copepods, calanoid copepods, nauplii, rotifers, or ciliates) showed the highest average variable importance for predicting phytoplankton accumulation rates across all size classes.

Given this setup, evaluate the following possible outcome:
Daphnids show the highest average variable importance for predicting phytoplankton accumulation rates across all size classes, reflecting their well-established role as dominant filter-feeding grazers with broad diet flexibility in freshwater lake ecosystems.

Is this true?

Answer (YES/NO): NO